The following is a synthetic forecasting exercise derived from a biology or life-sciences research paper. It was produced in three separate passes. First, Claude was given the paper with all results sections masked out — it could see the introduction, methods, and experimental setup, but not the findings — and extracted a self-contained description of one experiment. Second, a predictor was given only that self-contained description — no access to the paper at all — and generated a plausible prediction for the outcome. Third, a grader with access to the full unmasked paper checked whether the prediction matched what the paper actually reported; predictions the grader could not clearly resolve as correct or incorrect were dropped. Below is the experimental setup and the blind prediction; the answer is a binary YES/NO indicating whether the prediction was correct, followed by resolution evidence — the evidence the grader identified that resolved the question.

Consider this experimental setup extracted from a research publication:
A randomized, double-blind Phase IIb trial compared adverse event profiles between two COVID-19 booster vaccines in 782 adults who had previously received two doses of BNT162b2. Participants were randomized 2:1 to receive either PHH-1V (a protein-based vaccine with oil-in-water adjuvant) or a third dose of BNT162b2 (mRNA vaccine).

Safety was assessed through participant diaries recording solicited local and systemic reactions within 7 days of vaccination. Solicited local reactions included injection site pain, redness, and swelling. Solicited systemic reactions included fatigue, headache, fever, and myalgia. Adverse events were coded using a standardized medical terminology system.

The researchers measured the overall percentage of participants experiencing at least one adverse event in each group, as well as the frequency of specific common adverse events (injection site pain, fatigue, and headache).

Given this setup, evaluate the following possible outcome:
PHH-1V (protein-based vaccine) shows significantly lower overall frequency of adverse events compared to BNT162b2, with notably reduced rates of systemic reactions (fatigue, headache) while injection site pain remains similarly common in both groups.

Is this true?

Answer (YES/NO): NO